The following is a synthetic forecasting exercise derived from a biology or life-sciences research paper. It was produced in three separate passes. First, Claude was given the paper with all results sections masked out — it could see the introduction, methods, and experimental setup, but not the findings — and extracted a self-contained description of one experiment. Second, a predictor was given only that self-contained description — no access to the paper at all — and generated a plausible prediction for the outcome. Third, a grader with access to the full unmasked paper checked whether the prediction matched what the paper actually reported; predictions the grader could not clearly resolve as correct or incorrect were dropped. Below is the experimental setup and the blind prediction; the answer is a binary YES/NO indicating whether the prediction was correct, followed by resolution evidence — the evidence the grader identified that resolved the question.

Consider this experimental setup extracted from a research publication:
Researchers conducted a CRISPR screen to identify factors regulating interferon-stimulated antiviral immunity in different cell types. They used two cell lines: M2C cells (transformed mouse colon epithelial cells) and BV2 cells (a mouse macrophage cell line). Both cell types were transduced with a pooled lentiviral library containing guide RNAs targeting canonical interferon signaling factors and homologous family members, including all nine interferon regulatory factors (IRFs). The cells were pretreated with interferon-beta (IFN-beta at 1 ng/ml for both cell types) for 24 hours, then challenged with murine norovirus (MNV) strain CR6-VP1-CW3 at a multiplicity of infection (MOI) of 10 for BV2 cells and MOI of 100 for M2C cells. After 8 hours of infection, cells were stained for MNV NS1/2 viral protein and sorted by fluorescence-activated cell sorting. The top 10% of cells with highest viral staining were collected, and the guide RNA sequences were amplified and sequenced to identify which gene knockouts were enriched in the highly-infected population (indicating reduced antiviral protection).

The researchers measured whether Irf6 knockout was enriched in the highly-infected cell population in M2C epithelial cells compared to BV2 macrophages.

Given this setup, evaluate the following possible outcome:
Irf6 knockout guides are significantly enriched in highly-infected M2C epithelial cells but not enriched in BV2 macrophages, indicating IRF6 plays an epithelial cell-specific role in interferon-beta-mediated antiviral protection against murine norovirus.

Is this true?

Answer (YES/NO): YES